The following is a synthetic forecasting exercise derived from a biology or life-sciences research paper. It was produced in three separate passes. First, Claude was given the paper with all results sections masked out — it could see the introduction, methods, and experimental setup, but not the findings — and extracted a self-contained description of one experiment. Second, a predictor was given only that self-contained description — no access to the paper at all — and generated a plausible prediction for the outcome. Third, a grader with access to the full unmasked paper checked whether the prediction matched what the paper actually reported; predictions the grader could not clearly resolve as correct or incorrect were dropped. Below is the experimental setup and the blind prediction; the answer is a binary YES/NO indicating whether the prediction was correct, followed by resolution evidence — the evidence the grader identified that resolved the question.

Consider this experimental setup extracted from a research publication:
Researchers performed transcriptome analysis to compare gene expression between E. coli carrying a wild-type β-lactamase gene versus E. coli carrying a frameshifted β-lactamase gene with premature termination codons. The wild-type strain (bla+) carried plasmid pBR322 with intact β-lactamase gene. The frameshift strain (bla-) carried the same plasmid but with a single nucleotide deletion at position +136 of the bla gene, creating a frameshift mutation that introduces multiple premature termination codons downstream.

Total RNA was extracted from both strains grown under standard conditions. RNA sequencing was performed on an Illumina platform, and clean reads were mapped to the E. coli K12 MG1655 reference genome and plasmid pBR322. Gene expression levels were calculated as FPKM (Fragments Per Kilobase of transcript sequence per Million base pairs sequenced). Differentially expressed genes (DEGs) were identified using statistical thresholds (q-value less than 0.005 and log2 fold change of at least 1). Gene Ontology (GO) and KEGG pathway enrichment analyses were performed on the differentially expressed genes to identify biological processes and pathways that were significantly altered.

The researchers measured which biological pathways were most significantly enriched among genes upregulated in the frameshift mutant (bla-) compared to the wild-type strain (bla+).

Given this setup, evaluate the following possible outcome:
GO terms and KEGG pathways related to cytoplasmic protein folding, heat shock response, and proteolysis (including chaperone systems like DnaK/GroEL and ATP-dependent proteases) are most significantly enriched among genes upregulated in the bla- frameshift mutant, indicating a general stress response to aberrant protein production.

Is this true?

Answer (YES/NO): NO